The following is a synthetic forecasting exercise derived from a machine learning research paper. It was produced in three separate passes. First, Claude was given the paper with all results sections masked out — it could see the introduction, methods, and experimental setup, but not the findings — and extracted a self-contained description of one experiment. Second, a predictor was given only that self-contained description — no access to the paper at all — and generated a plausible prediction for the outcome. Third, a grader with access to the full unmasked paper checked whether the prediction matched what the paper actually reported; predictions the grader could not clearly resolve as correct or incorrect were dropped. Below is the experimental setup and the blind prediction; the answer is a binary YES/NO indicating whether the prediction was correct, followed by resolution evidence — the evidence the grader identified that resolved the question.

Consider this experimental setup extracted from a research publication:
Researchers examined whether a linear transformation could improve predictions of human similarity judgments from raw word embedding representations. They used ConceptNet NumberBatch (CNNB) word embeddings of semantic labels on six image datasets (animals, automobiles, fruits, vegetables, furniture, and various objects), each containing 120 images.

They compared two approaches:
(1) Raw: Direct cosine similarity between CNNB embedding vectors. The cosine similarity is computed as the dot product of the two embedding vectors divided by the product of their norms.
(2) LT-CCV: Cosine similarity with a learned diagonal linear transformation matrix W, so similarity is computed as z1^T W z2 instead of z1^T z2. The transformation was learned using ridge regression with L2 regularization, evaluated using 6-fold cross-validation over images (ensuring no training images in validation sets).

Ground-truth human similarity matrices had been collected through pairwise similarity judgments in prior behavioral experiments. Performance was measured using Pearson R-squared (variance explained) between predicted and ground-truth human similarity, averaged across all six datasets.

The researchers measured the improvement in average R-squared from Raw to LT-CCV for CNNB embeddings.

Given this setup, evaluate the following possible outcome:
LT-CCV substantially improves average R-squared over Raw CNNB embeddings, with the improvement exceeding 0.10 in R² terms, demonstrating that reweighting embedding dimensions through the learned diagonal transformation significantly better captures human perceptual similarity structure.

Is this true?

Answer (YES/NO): YES